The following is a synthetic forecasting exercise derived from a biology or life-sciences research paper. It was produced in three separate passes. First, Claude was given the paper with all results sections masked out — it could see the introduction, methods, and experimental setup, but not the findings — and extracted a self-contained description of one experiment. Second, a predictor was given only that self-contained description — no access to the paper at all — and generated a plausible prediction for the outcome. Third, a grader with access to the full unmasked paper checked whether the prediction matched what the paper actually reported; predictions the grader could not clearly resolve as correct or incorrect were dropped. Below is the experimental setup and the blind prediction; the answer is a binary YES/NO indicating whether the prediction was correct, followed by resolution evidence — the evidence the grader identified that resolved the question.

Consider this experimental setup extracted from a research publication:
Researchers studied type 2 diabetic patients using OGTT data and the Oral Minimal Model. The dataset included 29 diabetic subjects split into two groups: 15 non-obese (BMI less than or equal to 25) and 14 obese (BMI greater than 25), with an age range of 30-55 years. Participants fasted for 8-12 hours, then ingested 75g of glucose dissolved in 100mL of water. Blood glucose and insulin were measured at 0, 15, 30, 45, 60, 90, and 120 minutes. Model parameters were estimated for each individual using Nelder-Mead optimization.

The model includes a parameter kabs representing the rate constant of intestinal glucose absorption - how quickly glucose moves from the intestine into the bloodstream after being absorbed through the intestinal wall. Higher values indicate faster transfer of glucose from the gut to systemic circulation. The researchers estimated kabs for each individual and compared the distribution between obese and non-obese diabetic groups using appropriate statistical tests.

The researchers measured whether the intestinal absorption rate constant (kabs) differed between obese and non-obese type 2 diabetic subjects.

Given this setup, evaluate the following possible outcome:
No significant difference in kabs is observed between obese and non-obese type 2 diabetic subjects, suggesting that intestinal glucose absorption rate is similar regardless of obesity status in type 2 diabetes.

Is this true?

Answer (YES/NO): NO